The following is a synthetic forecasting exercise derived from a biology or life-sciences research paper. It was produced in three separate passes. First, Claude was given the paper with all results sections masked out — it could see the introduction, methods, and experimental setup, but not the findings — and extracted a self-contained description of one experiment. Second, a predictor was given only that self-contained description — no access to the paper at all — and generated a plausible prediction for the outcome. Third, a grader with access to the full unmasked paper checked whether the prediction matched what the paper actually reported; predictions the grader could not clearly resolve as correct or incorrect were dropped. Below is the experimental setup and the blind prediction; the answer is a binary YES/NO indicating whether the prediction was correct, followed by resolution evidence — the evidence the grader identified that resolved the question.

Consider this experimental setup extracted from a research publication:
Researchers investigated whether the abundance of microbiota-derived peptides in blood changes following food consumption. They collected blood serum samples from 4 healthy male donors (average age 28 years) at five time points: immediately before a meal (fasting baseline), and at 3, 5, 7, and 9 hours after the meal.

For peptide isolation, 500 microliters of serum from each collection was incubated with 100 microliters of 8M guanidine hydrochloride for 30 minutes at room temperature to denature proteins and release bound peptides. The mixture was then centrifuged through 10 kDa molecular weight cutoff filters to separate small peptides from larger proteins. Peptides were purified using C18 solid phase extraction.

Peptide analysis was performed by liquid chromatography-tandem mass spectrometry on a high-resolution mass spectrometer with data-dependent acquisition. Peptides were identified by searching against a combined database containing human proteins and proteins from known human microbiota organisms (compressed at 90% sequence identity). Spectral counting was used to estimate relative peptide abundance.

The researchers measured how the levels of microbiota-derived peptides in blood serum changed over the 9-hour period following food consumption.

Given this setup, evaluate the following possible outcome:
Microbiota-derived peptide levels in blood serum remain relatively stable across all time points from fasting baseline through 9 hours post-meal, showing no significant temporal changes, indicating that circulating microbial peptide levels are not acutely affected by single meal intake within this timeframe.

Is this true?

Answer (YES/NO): NO